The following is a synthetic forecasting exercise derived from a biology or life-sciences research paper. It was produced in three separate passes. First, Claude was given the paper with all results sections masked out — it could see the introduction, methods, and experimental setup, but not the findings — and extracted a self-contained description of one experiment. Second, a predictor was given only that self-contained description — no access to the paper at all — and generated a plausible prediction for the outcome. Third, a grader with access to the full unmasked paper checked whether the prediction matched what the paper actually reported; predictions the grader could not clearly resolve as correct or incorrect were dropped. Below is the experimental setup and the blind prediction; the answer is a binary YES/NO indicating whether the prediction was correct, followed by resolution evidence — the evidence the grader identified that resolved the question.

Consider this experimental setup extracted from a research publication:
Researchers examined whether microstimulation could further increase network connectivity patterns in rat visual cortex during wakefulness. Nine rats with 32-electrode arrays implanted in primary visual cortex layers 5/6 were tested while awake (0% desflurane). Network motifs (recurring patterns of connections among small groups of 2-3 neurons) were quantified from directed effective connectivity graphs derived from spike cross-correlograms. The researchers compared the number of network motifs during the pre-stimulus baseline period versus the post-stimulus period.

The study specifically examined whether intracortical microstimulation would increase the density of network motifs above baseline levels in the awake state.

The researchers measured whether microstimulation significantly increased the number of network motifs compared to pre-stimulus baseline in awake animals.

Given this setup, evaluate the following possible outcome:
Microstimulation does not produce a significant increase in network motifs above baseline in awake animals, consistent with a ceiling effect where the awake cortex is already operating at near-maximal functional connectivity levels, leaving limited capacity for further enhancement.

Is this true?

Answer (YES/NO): YES